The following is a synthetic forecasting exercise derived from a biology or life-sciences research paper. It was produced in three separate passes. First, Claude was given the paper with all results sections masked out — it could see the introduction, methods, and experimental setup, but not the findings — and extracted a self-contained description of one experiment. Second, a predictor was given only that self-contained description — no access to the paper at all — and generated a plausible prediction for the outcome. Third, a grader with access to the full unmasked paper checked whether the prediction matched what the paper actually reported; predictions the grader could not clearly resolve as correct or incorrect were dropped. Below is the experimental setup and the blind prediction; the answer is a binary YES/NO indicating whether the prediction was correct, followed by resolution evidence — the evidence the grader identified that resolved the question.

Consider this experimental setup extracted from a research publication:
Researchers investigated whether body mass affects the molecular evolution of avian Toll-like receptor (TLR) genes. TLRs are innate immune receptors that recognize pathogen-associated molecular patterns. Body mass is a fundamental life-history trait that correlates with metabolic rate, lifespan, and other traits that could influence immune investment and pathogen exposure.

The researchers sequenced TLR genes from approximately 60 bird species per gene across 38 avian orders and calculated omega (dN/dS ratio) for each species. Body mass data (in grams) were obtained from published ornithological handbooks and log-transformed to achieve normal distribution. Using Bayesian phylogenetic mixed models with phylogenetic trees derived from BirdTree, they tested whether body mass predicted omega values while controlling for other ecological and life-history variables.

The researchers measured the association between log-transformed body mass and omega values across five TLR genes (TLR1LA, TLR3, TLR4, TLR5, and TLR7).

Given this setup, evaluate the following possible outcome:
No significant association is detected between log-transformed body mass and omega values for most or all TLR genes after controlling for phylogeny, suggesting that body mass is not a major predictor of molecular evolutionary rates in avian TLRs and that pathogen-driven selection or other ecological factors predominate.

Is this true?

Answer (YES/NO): NO